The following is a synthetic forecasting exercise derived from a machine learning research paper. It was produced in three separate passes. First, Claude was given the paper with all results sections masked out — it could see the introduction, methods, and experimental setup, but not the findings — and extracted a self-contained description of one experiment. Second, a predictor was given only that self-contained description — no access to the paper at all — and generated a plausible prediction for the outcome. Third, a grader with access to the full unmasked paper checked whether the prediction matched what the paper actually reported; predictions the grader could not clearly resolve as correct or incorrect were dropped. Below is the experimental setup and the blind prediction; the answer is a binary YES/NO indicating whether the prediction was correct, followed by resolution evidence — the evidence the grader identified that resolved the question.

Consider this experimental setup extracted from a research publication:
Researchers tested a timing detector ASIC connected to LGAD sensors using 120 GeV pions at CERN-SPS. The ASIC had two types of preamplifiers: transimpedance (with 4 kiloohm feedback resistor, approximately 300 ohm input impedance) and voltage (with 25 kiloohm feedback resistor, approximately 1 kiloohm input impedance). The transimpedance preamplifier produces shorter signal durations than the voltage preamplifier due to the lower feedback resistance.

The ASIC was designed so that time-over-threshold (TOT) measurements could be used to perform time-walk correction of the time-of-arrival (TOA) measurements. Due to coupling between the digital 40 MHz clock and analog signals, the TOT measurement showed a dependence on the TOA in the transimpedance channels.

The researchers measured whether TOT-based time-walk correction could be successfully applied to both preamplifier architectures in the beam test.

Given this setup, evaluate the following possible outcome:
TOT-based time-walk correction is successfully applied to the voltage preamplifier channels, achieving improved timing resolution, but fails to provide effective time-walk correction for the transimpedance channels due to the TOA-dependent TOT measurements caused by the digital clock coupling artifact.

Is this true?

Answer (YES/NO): NO